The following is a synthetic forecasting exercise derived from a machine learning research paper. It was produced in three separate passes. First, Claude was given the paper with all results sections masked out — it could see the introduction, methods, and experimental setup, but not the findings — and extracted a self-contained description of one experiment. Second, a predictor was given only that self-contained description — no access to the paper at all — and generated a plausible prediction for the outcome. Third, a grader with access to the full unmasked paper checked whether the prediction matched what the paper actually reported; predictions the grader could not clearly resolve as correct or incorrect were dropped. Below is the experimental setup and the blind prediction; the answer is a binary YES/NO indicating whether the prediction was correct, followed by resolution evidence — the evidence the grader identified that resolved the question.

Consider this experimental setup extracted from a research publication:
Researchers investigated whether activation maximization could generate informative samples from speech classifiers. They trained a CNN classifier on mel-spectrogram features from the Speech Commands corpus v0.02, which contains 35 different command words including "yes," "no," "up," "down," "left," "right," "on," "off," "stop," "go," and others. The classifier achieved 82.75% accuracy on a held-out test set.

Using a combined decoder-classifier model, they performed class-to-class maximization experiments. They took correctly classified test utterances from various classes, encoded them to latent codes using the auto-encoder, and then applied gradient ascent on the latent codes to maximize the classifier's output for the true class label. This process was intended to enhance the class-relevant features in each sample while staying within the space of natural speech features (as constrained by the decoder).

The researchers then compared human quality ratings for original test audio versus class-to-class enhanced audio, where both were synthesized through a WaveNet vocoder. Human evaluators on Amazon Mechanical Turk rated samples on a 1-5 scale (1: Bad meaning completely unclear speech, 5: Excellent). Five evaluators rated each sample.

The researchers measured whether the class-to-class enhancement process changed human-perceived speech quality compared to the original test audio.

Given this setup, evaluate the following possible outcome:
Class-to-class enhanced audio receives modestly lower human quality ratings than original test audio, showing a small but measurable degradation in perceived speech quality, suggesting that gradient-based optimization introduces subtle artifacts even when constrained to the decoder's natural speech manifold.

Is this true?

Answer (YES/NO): NO